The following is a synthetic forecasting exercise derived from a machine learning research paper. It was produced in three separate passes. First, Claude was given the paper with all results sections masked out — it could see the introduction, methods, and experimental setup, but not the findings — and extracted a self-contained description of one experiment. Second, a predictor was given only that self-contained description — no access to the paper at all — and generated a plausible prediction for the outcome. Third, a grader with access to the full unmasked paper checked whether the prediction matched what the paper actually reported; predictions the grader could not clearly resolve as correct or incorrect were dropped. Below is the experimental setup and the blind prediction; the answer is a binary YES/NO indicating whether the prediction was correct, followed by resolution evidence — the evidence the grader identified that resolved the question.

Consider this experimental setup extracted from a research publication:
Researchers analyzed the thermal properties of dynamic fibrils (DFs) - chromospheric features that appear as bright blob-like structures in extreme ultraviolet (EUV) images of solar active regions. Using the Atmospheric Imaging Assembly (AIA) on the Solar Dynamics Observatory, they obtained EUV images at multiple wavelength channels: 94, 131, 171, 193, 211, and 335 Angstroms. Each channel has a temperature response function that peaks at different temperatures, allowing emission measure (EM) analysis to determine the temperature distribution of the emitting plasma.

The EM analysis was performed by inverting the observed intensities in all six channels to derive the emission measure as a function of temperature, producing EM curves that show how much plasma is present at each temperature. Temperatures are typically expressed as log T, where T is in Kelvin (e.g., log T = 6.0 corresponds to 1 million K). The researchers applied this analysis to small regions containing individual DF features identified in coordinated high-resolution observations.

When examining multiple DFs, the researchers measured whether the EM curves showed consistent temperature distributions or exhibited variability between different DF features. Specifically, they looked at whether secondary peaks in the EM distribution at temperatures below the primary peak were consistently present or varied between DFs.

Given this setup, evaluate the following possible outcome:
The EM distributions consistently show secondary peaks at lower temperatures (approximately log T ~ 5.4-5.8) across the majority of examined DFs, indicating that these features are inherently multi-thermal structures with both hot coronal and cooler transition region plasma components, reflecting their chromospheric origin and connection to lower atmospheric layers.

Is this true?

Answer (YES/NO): NO